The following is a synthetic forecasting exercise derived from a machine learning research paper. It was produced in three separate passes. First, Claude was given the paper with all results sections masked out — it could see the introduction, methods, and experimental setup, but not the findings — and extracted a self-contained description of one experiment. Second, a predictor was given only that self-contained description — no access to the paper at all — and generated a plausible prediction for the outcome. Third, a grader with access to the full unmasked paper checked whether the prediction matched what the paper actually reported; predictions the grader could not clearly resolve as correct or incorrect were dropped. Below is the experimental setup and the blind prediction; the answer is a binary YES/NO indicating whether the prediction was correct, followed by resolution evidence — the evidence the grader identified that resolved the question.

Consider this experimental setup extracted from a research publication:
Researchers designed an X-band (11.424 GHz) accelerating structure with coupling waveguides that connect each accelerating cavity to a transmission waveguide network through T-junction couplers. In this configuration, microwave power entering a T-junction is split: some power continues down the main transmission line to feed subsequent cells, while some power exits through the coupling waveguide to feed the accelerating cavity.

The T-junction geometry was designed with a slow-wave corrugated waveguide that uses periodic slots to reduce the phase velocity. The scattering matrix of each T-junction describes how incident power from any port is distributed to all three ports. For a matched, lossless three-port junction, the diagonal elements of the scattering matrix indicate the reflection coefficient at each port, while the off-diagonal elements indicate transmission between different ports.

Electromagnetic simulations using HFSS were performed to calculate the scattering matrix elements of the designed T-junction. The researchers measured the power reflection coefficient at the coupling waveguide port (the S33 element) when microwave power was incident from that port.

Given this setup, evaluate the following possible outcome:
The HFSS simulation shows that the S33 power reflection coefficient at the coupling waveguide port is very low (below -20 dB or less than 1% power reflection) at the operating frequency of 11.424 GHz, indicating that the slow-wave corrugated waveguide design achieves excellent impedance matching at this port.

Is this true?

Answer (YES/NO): NO